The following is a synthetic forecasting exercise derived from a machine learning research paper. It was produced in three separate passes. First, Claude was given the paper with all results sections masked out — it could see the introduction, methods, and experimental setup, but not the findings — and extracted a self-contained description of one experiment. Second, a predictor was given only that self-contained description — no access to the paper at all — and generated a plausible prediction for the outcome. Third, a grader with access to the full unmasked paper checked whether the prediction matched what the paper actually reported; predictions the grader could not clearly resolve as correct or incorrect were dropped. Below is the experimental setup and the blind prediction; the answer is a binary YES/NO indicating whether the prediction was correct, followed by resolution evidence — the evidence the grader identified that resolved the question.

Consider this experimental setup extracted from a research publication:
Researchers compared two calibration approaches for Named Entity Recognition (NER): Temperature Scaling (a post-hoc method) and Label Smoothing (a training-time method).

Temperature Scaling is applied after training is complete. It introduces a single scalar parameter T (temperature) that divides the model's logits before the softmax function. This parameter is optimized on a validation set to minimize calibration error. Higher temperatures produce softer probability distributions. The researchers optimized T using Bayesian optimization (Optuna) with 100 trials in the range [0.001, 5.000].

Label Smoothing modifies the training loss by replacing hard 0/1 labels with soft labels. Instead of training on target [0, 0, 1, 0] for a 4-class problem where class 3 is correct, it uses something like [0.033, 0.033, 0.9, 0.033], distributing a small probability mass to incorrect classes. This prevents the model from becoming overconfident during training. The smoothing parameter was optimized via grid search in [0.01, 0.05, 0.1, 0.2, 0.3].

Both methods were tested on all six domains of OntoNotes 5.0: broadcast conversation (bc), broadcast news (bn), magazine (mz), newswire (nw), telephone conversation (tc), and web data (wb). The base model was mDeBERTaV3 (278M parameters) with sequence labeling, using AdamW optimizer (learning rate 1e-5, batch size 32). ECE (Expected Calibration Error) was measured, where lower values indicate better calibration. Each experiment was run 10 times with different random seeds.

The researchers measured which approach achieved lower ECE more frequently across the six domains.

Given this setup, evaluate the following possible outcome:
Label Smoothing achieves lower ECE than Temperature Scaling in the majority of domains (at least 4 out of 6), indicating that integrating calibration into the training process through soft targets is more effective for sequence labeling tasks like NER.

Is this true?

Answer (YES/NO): NO